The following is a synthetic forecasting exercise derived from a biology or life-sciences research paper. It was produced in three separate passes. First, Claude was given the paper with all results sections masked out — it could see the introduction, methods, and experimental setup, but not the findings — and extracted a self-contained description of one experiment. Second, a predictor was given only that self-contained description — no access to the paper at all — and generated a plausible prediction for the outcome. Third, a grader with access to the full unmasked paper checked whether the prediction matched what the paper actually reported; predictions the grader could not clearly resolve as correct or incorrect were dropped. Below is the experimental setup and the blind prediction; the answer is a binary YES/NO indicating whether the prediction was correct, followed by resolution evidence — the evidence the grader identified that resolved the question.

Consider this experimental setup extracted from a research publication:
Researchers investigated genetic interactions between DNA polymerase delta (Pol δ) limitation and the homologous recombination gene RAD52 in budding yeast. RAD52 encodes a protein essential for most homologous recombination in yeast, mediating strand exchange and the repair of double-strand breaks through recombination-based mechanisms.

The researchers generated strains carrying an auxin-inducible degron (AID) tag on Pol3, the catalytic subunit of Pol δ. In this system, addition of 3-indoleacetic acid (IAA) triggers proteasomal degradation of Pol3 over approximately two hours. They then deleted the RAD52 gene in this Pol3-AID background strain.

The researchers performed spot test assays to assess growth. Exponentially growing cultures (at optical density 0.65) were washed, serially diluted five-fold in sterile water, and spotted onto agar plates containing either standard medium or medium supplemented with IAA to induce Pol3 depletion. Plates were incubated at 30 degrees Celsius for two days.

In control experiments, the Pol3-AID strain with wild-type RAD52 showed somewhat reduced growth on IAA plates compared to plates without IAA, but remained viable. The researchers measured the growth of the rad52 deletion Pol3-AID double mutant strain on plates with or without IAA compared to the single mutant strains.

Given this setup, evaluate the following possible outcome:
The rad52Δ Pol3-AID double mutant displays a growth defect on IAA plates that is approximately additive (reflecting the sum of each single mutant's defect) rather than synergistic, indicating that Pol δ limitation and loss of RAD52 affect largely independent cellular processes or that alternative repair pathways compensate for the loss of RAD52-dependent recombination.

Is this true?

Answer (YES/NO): NO